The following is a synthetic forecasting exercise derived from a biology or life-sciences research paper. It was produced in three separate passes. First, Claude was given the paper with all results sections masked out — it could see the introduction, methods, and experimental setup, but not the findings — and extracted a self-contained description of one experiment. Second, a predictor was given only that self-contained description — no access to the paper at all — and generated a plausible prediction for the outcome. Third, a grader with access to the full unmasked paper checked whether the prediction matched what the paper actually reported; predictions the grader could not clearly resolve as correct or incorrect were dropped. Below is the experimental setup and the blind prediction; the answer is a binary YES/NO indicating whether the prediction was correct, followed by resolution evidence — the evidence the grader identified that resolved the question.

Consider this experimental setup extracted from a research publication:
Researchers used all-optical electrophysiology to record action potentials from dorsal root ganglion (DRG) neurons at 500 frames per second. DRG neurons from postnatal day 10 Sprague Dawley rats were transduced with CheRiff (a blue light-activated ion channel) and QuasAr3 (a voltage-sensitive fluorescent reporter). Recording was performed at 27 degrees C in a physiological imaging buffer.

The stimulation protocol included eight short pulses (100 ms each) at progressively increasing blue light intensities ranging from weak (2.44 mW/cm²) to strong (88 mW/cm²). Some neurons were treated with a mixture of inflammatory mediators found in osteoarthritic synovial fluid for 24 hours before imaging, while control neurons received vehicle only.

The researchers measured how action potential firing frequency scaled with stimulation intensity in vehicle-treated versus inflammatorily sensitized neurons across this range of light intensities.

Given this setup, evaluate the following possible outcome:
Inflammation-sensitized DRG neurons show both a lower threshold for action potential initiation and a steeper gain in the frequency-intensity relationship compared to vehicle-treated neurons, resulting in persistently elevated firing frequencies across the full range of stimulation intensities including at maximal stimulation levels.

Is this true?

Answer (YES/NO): YES